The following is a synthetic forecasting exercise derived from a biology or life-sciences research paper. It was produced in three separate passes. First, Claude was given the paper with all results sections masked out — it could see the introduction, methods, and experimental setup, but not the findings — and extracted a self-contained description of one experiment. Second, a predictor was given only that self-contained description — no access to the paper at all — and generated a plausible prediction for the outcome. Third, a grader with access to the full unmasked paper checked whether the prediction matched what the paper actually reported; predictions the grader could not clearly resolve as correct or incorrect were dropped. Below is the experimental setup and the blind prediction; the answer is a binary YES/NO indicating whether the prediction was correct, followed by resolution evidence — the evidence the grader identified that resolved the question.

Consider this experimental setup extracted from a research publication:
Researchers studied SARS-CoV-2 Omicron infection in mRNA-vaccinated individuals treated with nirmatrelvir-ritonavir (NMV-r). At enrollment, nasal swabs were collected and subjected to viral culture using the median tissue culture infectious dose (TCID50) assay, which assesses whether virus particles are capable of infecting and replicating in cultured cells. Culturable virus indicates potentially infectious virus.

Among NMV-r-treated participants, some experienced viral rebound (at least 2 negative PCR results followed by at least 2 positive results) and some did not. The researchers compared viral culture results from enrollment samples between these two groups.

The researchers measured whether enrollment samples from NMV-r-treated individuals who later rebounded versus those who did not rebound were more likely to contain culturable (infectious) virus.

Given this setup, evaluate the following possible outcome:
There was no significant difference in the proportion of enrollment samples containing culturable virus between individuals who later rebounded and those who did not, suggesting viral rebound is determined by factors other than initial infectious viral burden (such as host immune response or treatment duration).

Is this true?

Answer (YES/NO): NO